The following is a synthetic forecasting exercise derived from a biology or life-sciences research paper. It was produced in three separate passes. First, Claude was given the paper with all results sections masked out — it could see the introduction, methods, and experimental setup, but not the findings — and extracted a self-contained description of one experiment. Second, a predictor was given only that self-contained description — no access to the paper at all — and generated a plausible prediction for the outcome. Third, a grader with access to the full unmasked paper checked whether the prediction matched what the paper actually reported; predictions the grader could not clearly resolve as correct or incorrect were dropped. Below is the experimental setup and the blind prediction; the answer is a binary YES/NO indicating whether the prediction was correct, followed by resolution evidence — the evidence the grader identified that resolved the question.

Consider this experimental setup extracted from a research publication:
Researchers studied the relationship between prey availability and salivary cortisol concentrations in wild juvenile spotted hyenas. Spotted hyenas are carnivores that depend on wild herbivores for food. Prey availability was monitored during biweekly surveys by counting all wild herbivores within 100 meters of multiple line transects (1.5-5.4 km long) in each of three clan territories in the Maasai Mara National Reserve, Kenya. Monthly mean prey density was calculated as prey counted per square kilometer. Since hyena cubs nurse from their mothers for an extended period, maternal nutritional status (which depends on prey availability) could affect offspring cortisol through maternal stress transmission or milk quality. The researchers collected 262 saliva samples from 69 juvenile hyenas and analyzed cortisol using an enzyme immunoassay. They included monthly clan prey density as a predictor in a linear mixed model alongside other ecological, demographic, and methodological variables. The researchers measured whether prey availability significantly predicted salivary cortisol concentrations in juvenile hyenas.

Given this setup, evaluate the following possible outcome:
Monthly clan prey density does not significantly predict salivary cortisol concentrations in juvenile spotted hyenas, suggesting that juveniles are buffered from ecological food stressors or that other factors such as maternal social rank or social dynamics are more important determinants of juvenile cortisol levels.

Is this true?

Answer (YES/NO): YES